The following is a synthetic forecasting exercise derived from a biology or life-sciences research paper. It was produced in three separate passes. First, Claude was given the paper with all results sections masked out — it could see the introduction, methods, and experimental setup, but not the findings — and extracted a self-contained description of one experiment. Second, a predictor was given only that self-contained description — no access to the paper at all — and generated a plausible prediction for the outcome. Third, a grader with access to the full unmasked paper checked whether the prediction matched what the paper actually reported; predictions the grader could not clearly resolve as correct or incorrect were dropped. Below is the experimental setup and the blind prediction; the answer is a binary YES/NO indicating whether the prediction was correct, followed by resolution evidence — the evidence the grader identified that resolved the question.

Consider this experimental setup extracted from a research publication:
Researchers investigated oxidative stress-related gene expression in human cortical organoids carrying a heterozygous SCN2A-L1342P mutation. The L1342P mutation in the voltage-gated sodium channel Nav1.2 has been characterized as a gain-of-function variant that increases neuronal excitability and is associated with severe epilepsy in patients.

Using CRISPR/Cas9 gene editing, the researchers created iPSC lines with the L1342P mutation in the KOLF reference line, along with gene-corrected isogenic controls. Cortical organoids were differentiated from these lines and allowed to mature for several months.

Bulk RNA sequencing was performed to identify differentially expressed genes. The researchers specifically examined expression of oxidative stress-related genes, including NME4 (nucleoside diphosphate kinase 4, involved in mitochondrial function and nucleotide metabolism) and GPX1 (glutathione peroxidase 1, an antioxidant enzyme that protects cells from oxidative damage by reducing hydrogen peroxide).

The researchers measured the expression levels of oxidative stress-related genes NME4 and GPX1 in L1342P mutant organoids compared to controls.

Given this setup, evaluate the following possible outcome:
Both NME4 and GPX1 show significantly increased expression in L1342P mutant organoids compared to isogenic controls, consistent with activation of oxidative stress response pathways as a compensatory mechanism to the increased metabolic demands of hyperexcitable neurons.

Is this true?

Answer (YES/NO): YES